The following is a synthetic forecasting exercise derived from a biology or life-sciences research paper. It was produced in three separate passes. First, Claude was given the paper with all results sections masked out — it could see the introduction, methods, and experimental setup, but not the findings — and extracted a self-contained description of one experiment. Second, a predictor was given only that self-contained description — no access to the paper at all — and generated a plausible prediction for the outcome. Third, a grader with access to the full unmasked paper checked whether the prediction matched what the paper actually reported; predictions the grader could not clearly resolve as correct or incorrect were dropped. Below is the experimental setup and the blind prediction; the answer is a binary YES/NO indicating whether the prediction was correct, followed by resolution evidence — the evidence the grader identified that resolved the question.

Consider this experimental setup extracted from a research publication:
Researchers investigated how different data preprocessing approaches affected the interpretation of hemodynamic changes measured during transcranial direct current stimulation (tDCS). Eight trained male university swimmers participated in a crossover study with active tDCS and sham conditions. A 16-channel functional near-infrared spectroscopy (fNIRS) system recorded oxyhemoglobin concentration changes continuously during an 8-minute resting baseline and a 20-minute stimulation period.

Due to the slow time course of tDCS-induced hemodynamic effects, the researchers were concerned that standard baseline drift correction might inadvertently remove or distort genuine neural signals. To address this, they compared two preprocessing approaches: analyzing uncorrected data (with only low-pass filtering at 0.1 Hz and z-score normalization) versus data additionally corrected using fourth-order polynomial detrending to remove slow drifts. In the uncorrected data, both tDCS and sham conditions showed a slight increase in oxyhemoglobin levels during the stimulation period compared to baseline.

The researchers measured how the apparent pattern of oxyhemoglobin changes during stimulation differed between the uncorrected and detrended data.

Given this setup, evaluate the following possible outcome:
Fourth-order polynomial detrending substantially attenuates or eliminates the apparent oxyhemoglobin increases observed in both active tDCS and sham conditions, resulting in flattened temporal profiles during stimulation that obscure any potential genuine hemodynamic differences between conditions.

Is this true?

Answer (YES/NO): NO